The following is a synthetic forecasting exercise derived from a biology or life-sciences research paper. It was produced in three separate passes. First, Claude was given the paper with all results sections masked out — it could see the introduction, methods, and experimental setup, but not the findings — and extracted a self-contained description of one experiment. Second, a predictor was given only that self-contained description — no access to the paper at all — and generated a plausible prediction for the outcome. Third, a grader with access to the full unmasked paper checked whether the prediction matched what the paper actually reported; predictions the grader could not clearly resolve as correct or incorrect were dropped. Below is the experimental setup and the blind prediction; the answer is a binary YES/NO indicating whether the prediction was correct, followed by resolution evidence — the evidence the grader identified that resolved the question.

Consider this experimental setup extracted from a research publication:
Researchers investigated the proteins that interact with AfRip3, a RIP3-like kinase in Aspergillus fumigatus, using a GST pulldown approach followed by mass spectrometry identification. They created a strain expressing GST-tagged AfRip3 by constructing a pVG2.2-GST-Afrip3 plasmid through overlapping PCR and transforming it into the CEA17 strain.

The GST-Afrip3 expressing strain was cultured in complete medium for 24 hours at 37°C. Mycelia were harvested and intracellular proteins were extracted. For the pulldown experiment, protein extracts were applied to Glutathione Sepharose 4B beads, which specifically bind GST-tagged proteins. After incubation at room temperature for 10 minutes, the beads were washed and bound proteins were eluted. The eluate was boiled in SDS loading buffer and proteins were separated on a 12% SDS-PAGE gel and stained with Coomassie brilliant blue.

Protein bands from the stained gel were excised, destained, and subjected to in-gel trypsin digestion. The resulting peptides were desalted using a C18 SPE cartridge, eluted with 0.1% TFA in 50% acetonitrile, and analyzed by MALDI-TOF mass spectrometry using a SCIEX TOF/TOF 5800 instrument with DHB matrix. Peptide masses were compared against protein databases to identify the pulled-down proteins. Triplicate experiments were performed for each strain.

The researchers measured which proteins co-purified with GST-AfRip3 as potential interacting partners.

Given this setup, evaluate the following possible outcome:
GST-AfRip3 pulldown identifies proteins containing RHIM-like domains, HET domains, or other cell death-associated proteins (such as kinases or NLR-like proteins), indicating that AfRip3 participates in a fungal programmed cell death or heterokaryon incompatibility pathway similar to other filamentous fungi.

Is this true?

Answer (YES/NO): NO